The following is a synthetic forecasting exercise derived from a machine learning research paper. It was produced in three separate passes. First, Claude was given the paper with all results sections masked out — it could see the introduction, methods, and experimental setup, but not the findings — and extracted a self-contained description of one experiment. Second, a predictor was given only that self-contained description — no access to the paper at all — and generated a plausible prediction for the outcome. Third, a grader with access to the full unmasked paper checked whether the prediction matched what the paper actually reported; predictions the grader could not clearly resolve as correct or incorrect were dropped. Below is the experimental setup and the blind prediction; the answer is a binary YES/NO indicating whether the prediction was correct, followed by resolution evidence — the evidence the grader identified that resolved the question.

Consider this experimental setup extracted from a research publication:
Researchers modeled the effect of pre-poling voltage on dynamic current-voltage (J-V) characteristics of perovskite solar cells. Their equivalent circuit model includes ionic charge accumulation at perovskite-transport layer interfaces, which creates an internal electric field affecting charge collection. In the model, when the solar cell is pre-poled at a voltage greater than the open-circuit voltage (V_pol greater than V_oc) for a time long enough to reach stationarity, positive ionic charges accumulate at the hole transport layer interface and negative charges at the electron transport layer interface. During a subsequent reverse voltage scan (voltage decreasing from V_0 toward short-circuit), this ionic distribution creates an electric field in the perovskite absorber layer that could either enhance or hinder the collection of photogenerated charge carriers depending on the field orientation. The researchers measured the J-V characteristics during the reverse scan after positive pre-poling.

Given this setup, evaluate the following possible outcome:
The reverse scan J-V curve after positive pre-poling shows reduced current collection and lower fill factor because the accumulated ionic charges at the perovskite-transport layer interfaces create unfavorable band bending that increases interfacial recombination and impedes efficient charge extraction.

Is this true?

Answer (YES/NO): NO